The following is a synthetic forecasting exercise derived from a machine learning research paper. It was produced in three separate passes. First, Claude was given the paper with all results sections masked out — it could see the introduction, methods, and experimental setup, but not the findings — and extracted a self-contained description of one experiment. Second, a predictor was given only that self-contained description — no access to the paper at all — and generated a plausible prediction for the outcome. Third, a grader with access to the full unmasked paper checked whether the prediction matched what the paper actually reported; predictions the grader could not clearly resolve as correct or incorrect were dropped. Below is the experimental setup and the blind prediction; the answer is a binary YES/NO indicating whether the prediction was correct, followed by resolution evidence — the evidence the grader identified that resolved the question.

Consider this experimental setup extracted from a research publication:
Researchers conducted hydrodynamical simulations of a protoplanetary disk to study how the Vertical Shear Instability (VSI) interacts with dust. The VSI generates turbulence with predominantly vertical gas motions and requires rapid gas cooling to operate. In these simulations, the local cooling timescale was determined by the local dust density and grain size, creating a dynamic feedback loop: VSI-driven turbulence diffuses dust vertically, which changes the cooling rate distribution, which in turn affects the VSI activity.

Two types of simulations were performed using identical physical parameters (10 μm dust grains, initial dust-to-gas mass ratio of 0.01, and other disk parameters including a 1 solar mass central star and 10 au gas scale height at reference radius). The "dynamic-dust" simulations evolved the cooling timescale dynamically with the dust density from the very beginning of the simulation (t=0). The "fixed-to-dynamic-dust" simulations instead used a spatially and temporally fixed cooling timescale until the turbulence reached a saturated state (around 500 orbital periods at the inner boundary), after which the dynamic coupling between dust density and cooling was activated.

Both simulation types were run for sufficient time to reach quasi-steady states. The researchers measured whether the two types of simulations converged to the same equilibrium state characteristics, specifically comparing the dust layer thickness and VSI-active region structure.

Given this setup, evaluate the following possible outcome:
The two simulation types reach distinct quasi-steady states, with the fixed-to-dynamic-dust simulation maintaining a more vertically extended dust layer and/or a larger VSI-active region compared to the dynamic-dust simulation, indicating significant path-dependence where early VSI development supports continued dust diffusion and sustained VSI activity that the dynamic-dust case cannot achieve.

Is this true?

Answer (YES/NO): NO